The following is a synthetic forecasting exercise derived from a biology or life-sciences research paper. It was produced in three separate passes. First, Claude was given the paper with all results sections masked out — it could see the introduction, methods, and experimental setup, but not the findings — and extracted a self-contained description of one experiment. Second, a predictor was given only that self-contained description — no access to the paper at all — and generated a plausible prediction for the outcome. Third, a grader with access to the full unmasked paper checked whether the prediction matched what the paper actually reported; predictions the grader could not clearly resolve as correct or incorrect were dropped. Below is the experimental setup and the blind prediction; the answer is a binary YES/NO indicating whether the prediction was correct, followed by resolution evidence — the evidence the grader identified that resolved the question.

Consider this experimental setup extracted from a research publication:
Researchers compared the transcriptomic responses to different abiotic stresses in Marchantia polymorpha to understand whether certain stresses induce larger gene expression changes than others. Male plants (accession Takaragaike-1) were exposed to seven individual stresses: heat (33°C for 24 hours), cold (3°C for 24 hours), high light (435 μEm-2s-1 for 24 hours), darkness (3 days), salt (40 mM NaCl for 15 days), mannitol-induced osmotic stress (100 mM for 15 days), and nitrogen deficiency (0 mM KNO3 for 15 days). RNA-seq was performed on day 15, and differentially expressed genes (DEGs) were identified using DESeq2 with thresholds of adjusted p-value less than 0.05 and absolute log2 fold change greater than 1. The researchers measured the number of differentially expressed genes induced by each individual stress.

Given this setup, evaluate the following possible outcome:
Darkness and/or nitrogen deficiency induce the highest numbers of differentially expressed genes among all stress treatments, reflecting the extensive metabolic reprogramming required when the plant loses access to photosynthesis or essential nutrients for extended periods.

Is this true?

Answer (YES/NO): NO